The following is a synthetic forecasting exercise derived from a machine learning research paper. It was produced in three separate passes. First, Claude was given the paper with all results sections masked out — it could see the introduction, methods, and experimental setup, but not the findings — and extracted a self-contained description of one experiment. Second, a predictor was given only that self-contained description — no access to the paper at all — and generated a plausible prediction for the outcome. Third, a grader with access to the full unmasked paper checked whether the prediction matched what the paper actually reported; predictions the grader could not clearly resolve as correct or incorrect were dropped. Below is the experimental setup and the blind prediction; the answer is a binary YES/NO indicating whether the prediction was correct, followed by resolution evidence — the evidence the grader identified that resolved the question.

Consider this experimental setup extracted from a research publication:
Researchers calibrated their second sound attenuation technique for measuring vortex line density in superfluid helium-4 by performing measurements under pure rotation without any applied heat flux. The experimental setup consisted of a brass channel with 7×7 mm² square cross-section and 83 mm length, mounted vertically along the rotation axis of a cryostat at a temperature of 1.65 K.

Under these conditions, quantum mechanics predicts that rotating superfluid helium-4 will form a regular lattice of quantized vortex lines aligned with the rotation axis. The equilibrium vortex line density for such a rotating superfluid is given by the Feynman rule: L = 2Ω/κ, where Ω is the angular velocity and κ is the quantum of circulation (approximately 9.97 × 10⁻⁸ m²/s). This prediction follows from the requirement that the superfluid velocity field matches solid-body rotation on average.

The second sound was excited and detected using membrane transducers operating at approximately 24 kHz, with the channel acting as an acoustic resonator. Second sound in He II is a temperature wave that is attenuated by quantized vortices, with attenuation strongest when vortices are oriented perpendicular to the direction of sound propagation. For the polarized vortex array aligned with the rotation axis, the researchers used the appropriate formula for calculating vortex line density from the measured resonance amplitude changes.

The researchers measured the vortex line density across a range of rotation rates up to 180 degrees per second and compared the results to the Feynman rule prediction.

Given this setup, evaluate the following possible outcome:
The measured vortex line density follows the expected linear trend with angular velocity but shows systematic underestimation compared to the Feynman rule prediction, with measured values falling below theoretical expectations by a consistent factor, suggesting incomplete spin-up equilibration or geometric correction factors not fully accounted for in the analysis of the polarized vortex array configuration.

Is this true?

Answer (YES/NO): NO